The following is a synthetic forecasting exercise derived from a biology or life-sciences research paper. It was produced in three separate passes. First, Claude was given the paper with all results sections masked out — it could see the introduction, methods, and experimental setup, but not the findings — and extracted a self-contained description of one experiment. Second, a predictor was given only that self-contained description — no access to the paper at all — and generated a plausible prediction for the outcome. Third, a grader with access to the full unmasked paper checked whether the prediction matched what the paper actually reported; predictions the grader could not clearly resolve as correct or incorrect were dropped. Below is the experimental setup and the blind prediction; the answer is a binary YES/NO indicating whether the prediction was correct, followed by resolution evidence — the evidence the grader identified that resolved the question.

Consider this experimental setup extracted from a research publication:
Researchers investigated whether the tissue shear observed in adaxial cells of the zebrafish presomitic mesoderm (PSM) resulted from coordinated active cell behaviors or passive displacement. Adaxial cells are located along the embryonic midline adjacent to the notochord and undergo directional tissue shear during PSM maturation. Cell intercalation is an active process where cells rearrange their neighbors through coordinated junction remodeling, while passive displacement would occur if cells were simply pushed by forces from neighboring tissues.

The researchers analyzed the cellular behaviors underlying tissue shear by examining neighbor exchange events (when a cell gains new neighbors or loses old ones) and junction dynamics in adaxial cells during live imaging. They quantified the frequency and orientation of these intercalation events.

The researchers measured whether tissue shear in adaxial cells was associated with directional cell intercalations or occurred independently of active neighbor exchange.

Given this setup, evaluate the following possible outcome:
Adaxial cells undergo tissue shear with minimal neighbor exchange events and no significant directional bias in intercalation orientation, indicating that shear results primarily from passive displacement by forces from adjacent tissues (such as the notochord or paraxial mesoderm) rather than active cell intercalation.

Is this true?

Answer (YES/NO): NO